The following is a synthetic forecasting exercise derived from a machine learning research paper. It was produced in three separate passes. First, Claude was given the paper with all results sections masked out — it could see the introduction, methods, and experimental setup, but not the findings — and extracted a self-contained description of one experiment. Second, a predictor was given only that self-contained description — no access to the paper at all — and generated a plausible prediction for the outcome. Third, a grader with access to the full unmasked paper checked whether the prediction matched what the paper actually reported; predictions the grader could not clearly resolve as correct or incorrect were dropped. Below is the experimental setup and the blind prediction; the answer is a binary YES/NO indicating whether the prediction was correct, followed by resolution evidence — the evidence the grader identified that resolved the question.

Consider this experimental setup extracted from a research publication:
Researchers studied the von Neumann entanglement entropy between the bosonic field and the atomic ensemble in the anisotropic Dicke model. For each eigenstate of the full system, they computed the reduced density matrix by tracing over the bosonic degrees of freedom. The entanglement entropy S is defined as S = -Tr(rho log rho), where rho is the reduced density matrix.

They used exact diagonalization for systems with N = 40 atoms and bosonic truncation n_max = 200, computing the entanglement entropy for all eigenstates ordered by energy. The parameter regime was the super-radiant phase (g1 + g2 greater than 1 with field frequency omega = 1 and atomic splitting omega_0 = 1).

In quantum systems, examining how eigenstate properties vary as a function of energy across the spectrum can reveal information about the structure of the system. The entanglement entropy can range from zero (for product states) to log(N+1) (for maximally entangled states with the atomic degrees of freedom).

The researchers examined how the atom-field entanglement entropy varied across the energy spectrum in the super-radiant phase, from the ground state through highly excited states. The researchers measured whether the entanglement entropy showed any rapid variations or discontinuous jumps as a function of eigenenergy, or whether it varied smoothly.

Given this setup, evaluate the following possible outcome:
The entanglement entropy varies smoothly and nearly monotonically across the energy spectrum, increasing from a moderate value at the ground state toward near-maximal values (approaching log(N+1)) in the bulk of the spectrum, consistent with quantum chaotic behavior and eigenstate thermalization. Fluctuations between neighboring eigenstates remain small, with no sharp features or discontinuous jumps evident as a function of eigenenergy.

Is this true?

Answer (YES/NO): NO